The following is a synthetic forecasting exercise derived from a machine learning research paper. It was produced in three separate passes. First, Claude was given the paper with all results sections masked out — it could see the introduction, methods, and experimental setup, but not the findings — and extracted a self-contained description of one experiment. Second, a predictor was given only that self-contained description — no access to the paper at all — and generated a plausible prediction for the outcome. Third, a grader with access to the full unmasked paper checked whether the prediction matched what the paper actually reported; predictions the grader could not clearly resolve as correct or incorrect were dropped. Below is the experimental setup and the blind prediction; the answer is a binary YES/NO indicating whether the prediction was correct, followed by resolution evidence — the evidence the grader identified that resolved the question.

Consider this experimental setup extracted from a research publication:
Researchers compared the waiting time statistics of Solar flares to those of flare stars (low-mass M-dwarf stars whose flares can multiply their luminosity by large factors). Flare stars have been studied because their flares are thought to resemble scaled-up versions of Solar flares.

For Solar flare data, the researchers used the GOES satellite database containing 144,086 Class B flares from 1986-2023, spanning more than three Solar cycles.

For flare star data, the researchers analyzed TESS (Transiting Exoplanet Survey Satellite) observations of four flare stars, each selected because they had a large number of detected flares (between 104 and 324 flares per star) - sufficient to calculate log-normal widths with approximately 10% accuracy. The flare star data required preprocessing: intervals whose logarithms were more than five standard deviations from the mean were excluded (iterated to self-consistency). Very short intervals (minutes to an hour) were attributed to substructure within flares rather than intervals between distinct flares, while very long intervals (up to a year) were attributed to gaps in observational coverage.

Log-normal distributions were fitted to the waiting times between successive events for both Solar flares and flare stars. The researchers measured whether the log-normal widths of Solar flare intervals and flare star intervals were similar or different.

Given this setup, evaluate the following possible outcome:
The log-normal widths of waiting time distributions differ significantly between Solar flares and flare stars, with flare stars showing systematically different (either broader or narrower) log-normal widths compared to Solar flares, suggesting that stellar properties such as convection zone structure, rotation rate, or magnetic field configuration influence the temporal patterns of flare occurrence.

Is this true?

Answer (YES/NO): YES